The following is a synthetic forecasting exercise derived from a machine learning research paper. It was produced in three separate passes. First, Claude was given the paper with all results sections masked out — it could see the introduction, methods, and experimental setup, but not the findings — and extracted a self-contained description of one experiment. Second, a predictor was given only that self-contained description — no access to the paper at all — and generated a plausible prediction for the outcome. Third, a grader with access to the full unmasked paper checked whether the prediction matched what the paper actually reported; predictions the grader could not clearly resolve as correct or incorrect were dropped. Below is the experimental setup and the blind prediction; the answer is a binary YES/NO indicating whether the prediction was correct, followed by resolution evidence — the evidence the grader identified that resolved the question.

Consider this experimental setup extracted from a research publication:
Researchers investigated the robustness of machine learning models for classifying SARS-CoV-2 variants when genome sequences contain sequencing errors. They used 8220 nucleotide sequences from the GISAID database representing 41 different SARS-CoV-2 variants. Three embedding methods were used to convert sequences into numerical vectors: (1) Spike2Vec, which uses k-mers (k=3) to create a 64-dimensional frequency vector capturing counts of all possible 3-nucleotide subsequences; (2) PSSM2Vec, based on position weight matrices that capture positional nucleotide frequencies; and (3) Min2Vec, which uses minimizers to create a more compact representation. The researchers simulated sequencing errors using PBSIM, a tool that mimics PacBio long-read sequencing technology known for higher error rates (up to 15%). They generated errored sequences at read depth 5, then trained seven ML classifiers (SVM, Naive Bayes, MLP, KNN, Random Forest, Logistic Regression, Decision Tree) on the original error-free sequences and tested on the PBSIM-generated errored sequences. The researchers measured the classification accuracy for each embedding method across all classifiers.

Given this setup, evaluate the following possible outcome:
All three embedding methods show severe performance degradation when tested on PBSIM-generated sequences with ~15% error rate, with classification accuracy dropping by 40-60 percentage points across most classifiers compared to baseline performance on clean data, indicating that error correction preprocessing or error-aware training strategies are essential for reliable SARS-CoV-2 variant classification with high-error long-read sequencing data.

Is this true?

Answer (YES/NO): NO